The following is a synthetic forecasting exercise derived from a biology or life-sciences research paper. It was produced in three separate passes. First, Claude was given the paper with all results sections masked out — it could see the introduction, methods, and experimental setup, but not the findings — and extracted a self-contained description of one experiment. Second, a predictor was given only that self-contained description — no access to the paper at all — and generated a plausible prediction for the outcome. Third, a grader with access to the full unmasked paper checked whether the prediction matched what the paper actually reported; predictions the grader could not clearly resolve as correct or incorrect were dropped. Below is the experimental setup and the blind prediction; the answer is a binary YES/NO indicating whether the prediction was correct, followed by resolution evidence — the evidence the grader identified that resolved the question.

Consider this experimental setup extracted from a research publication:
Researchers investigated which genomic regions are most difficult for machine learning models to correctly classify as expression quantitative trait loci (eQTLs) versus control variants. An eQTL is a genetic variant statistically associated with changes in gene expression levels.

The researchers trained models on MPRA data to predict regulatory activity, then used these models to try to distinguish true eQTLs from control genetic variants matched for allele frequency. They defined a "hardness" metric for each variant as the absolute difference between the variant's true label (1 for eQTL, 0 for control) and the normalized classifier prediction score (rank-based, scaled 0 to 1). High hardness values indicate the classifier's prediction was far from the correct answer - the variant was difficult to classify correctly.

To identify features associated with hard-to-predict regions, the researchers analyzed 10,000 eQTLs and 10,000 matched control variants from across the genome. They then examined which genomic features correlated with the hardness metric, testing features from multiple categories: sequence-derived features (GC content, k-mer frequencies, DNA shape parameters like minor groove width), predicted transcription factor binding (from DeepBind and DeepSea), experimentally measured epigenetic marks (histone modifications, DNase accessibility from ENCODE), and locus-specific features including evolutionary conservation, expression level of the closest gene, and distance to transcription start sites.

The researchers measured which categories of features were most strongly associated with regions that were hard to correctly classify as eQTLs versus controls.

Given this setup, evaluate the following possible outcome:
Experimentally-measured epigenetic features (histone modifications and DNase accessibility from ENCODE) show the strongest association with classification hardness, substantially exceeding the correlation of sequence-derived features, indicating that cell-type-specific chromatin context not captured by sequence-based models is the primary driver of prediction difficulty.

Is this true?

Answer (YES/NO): NO